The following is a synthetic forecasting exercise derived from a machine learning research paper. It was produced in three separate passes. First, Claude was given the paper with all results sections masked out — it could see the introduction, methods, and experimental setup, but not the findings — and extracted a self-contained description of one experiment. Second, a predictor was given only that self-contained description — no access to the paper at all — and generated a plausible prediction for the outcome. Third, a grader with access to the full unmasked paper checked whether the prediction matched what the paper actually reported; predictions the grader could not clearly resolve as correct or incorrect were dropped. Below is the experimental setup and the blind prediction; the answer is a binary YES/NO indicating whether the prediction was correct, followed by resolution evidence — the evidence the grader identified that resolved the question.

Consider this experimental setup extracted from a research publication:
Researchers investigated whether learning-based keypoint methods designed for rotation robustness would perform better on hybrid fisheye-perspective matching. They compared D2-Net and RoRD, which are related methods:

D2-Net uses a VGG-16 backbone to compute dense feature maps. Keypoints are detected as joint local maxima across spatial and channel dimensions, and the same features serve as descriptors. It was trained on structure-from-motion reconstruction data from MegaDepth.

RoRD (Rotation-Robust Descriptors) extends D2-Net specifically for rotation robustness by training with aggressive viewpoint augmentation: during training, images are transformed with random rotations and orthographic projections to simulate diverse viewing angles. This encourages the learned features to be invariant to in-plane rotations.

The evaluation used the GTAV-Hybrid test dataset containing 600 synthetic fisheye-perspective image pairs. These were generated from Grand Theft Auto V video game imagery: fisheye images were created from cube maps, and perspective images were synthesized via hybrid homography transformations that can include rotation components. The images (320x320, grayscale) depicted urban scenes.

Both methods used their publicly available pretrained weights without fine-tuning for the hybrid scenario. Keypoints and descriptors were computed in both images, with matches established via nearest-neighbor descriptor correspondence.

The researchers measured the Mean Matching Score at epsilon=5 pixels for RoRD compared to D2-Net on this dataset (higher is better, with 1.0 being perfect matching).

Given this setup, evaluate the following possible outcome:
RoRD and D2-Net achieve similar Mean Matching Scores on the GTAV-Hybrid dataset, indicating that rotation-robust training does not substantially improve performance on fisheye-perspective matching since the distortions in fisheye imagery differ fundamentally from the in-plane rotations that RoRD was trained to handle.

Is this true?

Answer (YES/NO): NO